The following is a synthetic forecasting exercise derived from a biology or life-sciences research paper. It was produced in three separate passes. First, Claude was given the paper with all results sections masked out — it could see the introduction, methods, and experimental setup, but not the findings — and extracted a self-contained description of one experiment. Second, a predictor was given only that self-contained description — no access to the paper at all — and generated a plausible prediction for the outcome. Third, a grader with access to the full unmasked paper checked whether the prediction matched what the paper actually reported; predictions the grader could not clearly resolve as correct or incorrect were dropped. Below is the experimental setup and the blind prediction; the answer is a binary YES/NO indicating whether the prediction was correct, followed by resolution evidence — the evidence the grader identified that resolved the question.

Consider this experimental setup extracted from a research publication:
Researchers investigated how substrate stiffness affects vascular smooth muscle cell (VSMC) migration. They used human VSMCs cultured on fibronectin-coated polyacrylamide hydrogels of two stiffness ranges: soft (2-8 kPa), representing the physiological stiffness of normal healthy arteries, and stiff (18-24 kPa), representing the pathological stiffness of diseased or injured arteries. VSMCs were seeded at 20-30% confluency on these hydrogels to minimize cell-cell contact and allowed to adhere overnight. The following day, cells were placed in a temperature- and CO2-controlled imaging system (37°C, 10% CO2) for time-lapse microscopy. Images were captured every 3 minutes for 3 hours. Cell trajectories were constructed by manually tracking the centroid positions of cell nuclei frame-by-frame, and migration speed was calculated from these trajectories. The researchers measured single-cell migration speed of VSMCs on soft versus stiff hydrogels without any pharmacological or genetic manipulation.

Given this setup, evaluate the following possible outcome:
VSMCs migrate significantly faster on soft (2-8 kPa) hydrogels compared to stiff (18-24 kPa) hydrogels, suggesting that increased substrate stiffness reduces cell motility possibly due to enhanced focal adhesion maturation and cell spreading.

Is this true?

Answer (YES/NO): NO